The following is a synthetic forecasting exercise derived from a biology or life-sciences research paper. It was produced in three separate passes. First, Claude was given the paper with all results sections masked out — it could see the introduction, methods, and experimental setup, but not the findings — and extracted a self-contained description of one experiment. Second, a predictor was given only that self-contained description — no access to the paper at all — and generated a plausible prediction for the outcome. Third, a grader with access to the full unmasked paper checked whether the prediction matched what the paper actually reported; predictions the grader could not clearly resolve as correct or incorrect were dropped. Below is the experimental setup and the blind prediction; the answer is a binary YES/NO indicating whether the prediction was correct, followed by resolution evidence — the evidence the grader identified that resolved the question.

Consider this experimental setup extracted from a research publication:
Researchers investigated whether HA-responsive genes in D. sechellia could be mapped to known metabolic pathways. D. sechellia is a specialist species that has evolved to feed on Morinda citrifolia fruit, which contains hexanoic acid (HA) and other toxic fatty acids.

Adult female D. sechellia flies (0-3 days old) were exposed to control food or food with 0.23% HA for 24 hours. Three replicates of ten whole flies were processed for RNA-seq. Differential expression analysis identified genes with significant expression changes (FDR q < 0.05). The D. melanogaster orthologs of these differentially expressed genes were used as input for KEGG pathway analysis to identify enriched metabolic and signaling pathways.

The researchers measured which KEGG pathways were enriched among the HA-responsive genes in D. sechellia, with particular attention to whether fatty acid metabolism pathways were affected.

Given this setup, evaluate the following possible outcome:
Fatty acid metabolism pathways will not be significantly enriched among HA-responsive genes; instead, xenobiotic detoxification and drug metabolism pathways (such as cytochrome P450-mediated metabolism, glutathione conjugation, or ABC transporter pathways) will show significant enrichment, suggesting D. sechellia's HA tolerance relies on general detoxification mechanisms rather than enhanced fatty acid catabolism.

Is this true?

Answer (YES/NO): NO